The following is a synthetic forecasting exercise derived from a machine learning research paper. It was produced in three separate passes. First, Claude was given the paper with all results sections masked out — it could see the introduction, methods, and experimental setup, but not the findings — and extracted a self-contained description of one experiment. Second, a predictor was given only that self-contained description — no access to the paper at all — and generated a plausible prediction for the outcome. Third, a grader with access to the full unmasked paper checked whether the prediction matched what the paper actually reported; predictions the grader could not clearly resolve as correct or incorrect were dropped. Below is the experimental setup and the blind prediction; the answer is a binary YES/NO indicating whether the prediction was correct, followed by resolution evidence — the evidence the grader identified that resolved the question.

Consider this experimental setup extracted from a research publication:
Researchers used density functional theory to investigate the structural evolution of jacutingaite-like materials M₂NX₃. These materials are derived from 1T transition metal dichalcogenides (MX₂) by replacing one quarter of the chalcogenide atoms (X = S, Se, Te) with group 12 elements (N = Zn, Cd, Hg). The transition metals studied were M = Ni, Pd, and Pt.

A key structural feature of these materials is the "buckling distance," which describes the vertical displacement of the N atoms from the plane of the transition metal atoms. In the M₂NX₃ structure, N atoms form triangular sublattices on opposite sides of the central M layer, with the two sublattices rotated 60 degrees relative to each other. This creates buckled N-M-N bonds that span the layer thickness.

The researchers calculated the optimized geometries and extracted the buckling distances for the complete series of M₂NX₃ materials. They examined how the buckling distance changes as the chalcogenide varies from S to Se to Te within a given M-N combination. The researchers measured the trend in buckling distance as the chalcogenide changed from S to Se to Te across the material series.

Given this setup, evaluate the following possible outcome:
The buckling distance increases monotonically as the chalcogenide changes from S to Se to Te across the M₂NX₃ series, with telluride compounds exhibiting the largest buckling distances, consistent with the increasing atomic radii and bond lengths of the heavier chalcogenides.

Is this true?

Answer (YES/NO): NO